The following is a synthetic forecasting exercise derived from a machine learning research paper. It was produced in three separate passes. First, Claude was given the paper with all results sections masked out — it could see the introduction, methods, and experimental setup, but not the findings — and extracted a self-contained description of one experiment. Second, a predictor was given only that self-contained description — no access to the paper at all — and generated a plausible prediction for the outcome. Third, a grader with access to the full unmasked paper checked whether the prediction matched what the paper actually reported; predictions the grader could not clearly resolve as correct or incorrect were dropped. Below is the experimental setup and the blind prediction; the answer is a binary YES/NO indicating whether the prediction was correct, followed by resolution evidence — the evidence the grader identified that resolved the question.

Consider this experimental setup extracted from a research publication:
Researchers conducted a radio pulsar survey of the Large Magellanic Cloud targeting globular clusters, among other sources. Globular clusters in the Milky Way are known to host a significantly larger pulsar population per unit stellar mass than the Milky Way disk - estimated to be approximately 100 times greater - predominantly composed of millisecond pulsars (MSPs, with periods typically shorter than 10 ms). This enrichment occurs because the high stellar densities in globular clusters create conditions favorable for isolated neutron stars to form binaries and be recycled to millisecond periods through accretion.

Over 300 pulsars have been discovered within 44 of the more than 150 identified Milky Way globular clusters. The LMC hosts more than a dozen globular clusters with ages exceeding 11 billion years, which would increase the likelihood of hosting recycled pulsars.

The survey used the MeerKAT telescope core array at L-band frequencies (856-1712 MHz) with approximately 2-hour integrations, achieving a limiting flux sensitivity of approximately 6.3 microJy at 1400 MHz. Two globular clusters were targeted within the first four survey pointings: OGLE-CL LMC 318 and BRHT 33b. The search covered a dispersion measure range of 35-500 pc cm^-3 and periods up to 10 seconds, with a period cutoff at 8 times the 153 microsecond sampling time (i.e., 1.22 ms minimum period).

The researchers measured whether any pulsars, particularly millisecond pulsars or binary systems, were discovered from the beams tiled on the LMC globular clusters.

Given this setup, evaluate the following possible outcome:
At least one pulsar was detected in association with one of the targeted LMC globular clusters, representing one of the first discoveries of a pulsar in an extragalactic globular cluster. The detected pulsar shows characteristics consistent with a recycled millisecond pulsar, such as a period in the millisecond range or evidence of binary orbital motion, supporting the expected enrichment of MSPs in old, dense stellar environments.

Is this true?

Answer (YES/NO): NO